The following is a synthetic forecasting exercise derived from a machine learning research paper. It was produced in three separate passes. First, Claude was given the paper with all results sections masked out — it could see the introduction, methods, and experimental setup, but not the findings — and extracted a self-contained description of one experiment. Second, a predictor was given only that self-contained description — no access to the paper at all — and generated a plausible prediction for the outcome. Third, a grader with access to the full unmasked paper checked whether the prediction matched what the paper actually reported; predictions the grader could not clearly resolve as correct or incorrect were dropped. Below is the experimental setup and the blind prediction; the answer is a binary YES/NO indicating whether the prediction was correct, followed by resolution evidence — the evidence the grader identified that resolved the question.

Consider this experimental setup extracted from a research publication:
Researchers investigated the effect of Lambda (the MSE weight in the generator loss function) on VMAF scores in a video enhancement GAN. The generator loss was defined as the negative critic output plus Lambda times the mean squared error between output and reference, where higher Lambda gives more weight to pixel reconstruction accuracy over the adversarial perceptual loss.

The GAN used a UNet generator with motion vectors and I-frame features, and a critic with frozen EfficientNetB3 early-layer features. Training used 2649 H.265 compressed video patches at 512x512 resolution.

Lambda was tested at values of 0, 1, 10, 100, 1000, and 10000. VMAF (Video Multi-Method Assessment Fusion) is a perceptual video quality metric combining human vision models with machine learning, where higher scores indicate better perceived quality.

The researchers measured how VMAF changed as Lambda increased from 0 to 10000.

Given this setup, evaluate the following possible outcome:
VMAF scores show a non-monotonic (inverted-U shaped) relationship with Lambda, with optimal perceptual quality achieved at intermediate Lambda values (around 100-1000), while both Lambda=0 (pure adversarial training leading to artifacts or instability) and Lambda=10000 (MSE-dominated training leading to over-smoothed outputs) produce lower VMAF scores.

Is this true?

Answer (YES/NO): NO